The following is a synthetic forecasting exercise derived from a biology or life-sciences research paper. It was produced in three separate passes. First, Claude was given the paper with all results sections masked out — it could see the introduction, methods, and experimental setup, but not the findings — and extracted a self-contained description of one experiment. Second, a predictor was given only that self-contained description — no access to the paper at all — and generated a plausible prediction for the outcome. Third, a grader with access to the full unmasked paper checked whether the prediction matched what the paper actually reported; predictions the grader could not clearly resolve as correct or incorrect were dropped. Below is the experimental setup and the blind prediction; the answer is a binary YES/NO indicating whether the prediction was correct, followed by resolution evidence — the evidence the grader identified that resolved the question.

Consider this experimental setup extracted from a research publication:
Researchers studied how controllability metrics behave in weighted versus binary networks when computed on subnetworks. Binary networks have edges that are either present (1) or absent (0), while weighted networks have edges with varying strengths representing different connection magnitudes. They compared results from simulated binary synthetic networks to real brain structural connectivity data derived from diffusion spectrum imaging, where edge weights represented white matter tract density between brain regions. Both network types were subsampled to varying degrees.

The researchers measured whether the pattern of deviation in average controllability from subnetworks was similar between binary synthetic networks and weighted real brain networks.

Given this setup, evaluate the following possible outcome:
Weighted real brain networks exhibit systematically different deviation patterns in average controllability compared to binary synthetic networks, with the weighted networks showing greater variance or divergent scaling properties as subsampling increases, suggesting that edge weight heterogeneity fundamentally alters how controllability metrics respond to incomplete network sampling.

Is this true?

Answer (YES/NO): NO